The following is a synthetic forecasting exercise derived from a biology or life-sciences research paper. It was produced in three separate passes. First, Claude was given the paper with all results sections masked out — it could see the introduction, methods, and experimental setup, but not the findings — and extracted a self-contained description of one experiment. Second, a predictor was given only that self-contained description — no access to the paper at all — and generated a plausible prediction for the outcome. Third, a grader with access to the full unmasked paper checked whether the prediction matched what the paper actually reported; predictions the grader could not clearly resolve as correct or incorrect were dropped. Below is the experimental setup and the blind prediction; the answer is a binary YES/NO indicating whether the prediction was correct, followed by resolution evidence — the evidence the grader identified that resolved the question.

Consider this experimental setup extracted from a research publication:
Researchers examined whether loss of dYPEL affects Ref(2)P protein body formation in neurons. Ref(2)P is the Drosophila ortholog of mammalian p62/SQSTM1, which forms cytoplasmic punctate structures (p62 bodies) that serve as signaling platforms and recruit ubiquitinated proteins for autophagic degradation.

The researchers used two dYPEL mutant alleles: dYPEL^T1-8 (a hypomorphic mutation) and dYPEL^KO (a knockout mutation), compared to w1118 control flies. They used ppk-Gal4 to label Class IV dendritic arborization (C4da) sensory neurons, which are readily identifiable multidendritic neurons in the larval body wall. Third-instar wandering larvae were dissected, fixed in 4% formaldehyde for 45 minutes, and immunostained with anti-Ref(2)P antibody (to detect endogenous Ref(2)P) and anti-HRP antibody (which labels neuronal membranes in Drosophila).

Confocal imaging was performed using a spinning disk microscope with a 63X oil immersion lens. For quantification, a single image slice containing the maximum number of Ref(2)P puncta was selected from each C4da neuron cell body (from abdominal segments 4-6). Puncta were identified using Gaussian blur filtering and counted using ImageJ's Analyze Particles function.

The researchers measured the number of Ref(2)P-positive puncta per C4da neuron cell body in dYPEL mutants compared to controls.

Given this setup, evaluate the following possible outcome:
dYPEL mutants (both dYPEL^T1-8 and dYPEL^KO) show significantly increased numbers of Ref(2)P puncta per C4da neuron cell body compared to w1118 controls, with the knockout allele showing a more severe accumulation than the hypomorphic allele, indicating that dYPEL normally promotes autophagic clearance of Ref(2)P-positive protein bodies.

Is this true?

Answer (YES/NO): NO